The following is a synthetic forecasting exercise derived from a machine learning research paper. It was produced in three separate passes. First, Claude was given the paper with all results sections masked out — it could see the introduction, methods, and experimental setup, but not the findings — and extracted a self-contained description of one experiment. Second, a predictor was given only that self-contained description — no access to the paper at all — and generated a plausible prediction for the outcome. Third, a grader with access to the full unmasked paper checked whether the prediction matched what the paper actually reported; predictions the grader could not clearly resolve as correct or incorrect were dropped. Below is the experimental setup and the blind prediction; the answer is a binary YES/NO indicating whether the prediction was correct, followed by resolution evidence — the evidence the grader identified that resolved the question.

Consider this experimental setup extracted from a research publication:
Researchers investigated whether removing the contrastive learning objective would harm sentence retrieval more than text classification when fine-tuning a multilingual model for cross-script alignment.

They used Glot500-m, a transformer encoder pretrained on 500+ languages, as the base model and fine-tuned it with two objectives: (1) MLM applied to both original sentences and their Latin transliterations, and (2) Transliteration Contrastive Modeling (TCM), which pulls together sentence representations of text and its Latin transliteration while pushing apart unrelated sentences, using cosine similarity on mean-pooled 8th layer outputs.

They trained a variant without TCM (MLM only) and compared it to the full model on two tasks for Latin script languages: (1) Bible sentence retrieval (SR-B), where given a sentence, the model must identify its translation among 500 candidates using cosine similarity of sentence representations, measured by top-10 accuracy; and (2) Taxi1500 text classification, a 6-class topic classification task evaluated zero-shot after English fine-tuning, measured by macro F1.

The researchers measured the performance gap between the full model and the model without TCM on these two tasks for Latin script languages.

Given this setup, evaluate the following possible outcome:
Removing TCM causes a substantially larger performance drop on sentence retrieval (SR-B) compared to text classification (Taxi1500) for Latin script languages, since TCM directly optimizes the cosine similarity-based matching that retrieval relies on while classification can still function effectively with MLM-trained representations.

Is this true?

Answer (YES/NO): YES